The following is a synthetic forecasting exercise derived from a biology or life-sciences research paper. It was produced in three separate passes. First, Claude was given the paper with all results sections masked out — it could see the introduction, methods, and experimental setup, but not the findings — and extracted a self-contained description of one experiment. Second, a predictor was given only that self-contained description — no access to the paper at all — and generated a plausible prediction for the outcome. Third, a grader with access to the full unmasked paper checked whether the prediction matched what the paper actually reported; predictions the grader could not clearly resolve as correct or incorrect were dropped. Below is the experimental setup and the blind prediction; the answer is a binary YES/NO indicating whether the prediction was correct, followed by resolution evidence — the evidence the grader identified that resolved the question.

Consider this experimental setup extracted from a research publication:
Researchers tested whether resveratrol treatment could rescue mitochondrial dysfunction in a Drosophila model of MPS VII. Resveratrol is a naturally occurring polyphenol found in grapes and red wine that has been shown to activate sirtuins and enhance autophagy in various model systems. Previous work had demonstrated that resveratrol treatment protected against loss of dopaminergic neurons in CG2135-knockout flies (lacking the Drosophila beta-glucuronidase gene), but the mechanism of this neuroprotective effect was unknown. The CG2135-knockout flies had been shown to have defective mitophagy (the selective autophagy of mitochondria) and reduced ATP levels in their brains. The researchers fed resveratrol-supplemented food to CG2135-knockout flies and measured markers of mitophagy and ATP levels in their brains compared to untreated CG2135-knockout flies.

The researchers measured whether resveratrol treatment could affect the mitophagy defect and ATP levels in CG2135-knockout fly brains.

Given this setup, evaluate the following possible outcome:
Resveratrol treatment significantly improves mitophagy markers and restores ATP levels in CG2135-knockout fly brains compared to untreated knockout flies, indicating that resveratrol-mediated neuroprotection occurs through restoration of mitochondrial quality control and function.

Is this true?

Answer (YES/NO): YES